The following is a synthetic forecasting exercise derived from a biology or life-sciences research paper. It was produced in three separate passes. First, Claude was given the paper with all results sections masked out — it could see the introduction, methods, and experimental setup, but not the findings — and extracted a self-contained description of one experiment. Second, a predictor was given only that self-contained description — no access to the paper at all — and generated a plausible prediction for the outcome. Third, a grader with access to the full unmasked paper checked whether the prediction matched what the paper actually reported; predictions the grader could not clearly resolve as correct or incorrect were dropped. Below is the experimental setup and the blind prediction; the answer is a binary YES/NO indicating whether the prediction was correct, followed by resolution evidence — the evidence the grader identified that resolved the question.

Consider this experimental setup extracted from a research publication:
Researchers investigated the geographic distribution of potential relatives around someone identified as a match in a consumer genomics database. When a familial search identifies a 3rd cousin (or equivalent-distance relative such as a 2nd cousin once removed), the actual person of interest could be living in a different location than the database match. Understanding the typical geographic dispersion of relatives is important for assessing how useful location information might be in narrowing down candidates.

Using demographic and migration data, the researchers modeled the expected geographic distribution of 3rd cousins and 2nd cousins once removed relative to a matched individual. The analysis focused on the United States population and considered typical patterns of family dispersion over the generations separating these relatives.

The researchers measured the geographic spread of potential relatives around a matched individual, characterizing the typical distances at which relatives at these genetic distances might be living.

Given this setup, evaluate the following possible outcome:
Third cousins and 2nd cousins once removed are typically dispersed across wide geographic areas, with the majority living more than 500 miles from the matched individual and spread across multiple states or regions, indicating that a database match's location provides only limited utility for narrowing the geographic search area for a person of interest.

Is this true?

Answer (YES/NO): NO